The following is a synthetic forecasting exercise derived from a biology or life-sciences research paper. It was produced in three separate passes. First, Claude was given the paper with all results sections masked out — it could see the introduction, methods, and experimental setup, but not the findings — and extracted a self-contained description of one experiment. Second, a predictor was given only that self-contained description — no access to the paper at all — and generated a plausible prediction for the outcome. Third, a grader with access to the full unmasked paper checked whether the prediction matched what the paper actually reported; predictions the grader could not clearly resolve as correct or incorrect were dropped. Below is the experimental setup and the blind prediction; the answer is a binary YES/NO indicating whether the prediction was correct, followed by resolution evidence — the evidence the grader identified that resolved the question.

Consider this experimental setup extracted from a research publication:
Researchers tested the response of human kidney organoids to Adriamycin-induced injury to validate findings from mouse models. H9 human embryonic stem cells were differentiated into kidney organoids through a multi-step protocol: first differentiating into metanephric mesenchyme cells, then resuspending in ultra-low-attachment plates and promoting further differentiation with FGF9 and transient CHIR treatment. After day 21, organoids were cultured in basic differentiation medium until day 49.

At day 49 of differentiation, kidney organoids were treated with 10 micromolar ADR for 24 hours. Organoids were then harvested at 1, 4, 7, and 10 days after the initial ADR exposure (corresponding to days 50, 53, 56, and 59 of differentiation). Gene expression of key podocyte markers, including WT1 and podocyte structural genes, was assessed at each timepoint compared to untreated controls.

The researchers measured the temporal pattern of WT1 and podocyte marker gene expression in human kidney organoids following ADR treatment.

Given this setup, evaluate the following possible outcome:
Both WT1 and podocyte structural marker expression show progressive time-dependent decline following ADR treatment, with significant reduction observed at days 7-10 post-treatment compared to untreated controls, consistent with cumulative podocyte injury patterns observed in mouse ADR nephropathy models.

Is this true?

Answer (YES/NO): NO